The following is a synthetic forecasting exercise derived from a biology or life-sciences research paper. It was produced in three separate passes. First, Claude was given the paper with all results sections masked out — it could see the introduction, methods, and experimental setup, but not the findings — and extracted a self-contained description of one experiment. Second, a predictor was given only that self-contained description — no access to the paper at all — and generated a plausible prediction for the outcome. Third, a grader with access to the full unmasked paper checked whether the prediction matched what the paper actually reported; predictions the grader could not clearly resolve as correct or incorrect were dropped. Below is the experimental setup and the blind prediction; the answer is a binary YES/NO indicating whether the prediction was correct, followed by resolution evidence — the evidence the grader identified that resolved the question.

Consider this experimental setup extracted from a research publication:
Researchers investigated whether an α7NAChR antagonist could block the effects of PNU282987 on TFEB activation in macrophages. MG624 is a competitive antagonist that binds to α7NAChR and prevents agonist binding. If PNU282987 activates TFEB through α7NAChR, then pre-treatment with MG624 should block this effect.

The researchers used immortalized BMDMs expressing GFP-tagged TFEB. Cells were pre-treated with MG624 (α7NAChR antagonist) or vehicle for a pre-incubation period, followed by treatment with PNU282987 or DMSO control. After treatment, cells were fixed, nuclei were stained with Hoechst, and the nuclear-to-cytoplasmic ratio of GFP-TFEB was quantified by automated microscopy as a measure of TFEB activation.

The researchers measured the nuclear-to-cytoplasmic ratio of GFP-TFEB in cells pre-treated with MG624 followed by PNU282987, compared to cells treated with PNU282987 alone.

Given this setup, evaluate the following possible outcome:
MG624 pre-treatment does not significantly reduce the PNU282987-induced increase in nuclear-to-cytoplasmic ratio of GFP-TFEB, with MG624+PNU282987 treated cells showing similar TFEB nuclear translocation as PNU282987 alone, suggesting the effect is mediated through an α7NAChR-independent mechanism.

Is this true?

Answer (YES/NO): NO